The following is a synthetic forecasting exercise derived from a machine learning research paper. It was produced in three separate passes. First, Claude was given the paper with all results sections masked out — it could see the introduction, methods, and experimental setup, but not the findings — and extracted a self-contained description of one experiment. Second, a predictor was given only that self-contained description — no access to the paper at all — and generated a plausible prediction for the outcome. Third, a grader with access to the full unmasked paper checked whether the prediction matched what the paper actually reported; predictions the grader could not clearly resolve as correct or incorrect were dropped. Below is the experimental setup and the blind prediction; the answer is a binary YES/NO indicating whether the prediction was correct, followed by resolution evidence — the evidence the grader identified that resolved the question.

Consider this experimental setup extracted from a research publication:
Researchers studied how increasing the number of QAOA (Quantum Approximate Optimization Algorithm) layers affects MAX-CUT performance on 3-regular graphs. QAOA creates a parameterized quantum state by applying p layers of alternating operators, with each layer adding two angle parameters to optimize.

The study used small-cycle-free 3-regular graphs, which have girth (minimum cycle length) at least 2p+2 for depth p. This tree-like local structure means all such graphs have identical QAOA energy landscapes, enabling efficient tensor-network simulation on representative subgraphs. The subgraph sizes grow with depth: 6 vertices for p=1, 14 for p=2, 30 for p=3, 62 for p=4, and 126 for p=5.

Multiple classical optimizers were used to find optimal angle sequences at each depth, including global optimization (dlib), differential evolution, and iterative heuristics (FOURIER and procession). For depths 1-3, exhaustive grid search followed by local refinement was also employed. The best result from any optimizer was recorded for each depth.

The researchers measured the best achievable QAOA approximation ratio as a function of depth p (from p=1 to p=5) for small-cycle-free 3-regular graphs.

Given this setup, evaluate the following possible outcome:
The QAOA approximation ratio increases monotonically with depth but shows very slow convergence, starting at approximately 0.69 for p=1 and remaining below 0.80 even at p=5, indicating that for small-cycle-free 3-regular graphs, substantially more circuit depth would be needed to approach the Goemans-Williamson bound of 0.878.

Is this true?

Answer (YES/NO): NO